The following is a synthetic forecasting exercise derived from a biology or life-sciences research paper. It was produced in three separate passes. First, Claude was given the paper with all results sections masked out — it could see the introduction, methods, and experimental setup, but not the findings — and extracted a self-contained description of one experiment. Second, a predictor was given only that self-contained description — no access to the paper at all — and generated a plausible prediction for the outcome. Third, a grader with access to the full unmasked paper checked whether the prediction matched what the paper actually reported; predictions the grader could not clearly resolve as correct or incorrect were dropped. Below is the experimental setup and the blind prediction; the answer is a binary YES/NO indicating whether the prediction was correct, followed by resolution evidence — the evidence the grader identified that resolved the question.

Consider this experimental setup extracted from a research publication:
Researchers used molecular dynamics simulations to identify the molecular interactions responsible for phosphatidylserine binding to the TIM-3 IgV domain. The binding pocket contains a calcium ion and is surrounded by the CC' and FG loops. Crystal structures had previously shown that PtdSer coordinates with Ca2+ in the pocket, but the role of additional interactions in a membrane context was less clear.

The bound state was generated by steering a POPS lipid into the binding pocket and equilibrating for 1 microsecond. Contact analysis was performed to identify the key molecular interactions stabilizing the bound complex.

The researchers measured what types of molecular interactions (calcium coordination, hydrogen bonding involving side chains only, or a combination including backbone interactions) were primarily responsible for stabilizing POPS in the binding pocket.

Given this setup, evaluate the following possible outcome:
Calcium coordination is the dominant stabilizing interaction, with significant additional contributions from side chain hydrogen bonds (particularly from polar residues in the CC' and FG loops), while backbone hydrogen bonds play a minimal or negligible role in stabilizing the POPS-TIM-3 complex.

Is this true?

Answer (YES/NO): NO